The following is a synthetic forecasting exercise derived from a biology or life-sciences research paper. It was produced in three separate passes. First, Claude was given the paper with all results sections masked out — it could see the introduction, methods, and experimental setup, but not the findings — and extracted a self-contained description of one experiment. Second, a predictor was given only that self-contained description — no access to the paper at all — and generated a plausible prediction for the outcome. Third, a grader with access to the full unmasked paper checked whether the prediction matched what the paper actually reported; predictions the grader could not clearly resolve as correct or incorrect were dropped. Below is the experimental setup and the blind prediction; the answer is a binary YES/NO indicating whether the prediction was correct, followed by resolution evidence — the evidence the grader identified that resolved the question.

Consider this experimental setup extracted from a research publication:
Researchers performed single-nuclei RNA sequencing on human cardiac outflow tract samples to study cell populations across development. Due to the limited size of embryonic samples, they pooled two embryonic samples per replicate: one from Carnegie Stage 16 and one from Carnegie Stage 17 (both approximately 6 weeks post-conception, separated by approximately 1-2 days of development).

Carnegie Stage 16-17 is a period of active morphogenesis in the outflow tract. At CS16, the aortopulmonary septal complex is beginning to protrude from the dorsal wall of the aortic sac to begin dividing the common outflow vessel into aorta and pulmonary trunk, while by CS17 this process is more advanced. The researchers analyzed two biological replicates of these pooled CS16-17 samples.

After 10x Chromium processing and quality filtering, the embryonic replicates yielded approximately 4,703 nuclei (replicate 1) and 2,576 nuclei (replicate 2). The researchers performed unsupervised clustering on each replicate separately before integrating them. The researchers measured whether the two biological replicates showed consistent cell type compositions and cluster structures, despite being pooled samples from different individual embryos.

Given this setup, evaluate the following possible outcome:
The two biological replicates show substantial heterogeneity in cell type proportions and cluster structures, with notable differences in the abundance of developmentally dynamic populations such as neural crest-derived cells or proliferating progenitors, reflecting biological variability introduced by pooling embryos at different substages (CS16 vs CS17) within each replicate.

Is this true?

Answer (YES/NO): NO